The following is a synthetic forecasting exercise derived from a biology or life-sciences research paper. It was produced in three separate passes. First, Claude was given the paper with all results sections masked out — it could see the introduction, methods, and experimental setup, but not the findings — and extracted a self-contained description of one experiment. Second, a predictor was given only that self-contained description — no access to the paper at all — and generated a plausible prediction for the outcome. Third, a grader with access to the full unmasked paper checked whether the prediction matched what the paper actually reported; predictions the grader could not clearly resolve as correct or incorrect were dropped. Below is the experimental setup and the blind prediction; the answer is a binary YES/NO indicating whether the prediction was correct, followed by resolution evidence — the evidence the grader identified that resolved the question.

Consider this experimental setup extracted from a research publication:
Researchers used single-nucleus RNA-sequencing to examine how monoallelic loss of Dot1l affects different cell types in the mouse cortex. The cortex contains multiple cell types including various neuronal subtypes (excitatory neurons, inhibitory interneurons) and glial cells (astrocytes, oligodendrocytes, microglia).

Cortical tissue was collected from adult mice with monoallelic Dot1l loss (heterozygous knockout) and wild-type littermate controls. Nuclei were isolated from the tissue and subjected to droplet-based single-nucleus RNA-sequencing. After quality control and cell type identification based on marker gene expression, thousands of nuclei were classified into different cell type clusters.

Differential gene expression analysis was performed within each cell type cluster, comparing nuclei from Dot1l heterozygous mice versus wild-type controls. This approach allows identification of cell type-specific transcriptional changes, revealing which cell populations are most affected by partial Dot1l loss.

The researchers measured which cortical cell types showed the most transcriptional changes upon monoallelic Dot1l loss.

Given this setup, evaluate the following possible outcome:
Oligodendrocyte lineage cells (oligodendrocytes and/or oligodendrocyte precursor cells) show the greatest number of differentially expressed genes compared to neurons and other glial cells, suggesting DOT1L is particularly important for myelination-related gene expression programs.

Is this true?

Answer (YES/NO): NO